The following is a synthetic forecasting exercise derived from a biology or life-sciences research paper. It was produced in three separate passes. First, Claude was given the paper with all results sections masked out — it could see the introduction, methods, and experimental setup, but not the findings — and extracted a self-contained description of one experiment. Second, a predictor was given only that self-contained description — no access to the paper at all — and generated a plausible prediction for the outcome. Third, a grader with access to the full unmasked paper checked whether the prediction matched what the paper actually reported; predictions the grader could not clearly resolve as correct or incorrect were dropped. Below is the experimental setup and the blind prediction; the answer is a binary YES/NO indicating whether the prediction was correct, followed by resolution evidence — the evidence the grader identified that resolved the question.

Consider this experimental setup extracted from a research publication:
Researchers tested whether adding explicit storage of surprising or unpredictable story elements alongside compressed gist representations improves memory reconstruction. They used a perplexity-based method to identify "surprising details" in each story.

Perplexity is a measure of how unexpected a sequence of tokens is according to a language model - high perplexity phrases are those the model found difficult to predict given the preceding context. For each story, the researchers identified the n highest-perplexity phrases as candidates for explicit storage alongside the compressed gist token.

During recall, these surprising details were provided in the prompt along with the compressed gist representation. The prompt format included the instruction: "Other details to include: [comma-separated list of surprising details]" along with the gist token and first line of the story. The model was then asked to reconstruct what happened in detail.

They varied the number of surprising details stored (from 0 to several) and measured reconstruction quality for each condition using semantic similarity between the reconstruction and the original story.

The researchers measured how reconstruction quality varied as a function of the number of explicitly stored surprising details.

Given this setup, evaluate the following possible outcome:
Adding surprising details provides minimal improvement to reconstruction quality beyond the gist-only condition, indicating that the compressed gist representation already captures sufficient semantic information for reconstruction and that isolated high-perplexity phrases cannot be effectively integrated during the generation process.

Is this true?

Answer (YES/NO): NO